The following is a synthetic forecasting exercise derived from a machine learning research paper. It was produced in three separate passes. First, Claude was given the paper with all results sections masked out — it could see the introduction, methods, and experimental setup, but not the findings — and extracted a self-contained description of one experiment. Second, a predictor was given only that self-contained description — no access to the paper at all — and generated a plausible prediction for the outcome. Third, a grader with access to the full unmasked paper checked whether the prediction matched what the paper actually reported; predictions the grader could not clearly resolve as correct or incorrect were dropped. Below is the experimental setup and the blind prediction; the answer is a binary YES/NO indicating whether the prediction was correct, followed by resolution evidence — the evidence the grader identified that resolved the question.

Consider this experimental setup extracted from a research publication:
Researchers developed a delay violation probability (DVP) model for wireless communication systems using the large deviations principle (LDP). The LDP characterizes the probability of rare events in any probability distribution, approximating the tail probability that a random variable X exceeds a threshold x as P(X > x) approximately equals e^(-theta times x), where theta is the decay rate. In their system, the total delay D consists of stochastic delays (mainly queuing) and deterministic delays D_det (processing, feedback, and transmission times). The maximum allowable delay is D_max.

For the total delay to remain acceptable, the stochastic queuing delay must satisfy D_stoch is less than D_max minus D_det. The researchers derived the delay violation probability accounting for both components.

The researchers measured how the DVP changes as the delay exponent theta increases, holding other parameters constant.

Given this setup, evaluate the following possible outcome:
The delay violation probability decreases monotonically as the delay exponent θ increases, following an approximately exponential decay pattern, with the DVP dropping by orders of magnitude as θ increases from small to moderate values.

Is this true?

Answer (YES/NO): YES